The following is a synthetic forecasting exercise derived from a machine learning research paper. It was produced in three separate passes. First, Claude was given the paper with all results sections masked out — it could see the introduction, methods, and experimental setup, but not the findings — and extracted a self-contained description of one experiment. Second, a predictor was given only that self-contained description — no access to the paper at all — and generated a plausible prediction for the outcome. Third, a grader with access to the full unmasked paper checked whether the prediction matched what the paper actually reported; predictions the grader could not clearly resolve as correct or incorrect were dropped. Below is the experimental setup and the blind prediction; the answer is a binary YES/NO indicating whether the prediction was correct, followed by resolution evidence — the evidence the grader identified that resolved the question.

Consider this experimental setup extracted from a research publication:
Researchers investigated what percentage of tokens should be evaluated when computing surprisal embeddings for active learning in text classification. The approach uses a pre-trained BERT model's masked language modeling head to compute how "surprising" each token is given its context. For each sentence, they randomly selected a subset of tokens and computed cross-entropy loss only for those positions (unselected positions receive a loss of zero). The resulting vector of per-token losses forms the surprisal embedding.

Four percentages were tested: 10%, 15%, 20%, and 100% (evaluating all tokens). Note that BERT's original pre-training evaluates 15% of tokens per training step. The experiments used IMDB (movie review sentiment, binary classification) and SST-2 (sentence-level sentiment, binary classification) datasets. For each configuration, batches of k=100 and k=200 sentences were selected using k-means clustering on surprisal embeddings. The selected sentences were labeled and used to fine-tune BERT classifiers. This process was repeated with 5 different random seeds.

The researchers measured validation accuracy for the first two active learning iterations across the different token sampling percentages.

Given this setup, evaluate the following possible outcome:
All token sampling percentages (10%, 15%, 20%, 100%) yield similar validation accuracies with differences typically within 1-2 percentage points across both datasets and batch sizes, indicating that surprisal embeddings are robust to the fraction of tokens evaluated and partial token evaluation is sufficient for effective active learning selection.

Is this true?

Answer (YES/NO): NO